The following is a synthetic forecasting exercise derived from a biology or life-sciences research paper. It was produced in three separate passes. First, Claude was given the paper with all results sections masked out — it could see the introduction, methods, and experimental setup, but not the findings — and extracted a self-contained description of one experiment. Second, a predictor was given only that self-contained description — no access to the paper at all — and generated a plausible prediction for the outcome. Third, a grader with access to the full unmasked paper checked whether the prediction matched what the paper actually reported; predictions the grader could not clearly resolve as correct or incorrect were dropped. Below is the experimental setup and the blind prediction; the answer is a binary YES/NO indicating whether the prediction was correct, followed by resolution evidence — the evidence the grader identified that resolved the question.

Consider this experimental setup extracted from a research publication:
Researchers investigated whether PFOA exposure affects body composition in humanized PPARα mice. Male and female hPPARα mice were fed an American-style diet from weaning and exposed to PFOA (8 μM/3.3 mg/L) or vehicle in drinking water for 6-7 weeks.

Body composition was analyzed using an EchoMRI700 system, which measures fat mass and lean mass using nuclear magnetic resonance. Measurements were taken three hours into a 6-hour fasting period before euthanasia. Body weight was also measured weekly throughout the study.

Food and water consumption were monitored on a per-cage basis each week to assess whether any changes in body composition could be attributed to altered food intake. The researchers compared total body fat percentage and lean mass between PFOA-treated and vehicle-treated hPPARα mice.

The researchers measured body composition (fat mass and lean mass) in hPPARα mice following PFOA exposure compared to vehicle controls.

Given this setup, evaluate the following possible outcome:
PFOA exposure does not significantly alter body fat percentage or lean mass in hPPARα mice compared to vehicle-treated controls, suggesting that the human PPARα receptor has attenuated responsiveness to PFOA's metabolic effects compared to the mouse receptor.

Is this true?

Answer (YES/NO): NO